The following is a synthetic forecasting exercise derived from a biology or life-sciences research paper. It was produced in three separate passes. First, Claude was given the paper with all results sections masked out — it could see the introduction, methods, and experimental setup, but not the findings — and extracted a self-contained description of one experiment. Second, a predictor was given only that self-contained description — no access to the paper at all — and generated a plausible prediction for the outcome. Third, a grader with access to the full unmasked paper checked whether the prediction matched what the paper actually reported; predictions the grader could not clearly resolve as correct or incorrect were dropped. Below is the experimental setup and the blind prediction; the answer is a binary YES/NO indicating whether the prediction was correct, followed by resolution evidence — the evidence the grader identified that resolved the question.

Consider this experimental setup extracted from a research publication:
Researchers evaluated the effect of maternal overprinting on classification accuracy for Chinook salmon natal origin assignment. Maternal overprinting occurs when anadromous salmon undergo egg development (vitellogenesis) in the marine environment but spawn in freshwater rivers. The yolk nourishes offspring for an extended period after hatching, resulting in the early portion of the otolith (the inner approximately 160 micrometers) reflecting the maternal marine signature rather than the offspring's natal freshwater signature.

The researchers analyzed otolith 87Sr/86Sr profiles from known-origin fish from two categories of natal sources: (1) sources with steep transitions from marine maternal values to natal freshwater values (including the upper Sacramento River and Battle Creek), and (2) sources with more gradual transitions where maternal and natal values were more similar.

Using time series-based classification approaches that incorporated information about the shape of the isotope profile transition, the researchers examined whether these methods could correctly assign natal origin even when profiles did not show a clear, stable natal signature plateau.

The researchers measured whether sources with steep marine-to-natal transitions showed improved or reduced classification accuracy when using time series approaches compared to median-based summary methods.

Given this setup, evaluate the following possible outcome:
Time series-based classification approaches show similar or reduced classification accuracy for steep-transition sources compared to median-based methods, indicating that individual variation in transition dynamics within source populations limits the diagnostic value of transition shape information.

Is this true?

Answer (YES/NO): NO